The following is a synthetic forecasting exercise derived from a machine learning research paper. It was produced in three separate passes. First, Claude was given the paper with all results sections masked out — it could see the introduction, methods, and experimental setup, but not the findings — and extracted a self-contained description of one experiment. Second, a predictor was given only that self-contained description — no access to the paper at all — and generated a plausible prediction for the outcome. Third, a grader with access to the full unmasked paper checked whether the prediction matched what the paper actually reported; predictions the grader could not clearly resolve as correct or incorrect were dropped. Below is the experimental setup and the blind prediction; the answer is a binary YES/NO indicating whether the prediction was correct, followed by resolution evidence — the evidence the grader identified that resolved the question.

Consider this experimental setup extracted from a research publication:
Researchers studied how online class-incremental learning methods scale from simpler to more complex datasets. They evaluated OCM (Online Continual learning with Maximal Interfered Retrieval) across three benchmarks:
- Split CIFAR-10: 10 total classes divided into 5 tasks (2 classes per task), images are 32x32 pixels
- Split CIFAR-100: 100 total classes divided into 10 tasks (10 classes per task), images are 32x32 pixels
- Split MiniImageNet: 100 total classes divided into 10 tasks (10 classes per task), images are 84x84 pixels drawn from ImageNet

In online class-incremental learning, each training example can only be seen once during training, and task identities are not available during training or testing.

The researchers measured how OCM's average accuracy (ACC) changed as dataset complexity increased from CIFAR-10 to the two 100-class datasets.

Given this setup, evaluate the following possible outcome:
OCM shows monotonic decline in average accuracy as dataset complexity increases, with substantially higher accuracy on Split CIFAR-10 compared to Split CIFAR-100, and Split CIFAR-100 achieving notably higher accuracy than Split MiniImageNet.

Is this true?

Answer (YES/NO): YES